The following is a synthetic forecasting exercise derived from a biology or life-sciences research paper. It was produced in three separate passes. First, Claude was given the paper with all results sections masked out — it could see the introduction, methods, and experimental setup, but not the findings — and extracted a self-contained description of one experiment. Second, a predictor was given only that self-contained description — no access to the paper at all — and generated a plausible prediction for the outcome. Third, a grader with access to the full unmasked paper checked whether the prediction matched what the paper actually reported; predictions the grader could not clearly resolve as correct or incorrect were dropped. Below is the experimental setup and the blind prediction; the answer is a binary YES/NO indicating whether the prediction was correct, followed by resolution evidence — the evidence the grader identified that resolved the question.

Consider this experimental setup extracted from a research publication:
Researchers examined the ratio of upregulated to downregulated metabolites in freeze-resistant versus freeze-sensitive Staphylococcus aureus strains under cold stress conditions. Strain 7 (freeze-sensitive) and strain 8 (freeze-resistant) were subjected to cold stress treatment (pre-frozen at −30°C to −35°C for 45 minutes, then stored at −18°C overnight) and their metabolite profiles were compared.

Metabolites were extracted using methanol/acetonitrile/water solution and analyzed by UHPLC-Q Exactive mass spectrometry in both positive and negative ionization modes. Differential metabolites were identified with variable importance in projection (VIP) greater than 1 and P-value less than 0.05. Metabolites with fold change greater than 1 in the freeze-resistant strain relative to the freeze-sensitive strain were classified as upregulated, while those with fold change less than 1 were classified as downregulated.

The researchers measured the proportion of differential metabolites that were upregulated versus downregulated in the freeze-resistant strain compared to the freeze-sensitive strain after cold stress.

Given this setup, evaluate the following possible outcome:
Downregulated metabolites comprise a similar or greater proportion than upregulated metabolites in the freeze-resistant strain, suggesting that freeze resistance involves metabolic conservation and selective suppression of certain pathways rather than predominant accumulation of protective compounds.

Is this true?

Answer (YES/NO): NO